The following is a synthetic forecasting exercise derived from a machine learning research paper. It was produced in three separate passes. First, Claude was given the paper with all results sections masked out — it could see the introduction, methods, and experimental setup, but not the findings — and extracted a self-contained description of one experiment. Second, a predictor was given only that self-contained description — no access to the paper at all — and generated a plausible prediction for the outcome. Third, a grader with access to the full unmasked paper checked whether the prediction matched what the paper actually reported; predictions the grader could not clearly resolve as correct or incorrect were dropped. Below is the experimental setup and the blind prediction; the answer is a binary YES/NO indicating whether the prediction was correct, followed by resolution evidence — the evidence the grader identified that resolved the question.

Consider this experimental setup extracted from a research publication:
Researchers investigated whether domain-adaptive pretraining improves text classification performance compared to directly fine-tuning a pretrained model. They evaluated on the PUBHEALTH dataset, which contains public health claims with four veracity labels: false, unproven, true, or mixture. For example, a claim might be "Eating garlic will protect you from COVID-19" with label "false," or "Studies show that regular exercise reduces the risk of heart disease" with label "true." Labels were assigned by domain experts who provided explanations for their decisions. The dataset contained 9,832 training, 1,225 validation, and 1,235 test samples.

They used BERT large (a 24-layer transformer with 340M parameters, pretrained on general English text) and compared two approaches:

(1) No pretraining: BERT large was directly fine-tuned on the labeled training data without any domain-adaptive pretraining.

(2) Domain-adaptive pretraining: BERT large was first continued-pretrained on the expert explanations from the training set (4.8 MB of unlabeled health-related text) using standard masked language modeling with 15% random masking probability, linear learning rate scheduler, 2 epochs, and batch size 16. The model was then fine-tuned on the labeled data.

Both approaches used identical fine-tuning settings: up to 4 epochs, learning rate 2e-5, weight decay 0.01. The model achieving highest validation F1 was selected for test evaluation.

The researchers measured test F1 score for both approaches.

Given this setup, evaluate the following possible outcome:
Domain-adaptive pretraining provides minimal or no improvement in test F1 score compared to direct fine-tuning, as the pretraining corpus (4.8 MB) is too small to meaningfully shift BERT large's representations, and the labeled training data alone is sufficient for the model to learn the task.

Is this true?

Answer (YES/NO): YES